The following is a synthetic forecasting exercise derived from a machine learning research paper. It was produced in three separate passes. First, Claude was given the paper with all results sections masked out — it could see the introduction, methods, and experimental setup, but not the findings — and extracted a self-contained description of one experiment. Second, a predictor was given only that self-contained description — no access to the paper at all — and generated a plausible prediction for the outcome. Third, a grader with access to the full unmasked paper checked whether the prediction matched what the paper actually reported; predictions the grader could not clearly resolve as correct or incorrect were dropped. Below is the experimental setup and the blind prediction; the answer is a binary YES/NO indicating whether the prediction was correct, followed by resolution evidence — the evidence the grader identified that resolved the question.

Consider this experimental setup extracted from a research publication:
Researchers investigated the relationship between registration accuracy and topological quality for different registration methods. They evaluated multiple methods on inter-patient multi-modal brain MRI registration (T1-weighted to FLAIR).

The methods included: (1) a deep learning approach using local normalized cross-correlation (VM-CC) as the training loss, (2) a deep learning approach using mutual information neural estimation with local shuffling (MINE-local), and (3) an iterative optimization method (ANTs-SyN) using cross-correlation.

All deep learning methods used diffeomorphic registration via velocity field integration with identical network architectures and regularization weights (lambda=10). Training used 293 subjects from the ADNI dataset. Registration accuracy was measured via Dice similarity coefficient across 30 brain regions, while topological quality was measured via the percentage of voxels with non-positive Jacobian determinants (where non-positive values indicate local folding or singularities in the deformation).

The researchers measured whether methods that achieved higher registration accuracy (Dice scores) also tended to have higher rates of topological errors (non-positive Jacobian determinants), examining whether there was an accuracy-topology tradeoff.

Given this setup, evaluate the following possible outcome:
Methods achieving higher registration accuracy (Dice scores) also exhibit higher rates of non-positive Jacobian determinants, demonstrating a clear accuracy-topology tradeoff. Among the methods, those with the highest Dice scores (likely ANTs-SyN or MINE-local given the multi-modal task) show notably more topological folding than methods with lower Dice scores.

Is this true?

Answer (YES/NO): NO